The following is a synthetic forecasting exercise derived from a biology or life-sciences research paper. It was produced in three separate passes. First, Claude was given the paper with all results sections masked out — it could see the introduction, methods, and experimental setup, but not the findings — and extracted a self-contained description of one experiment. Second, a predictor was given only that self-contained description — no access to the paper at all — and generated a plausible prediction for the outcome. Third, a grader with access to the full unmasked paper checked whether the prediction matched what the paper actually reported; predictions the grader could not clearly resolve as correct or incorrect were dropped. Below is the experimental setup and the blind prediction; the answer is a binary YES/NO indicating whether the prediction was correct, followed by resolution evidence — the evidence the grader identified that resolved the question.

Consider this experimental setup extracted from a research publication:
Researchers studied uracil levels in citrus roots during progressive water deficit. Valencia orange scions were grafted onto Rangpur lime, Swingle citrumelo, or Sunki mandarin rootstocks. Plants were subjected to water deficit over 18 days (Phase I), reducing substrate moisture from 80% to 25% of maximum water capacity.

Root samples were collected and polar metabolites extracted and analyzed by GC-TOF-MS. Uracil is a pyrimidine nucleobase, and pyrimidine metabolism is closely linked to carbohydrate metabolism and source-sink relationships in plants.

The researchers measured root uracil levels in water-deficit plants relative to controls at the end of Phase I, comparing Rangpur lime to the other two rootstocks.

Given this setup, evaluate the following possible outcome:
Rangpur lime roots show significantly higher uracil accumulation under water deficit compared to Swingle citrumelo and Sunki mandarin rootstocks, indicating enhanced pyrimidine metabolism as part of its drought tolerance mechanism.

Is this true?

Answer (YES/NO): NO